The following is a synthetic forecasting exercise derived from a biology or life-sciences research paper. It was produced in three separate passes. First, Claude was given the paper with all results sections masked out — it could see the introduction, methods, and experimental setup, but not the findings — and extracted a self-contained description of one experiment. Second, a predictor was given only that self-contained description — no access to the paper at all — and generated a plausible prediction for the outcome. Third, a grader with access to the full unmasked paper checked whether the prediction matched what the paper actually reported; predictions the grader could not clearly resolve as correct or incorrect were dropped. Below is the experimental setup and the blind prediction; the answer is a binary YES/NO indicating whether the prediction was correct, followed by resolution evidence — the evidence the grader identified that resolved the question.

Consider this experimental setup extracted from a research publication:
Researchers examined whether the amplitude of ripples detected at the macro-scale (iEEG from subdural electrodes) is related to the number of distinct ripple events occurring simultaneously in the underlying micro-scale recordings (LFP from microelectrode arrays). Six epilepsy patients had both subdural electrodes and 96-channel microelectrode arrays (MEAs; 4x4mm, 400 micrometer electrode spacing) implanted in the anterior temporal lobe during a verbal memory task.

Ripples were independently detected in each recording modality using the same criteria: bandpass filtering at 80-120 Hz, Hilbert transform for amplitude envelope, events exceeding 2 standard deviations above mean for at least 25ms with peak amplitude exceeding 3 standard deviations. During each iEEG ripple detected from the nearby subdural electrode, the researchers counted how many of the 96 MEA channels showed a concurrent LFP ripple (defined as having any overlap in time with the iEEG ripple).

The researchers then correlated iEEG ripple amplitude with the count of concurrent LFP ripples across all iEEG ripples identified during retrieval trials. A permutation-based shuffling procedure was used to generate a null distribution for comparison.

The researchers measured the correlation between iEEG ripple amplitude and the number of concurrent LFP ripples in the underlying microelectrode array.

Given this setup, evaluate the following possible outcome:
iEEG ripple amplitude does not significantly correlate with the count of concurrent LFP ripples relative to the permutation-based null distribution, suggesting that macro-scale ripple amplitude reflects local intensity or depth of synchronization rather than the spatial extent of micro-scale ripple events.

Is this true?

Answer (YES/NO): NO